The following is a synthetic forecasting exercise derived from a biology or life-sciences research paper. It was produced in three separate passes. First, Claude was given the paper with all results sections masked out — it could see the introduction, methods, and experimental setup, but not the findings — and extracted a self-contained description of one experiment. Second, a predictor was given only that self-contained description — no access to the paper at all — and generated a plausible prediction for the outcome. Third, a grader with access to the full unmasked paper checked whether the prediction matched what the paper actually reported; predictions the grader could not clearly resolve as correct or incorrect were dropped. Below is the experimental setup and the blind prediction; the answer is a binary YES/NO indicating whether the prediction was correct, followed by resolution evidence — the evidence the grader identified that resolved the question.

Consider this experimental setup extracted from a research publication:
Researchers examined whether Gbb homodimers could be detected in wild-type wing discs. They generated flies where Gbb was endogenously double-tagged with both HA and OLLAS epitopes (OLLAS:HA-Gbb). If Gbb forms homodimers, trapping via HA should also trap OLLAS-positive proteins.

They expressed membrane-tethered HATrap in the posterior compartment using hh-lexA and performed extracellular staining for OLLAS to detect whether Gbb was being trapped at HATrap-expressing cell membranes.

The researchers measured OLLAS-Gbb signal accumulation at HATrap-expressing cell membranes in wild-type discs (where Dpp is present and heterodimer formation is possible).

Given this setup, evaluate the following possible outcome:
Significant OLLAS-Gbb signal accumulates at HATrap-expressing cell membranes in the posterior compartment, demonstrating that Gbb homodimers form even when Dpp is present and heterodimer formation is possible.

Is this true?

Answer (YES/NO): NO